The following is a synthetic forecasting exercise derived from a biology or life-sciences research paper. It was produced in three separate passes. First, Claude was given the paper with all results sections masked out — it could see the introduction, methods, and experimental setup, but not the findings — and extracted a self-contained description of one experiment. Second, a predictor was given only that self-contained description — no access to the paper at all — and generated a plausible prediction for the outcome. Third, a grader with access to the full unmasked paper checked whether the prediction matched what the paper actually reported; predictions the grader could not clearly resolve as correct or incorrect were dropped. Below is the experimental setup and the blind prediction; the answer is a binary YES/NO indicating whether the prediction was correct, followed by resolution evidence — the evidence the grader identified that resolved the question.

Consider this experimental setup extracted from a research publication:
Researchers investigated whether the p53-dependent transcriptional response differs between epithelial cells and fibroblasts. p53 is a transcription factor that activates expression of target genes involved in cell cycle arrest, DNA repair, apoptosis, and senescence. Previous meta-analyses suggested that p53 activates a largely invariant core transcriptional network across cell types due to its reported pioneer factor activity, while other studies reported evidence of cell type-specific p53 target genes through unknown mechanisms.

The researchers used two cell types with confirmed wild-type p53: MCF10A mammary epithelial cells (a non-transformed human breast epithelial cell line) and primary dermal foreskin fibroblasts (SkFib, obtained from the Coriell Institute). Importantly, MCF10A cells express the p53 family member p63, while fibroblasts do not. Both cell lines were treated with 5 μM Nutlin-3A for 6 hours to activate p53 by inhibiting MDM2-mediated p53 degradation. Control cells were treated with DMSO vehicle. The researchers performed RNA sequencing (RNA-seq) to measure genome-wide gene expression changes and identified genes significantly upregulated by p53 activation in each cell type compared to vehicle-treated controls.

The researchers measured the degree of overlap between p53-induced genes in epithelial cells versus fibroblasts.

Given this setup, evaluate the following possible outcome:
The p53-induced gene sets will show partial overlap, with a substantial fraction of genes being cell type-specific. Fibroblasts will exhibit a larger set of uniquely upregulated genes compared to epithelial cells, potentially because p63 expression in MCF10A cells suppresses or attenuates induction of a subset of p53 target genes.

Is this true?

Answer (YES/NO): NO